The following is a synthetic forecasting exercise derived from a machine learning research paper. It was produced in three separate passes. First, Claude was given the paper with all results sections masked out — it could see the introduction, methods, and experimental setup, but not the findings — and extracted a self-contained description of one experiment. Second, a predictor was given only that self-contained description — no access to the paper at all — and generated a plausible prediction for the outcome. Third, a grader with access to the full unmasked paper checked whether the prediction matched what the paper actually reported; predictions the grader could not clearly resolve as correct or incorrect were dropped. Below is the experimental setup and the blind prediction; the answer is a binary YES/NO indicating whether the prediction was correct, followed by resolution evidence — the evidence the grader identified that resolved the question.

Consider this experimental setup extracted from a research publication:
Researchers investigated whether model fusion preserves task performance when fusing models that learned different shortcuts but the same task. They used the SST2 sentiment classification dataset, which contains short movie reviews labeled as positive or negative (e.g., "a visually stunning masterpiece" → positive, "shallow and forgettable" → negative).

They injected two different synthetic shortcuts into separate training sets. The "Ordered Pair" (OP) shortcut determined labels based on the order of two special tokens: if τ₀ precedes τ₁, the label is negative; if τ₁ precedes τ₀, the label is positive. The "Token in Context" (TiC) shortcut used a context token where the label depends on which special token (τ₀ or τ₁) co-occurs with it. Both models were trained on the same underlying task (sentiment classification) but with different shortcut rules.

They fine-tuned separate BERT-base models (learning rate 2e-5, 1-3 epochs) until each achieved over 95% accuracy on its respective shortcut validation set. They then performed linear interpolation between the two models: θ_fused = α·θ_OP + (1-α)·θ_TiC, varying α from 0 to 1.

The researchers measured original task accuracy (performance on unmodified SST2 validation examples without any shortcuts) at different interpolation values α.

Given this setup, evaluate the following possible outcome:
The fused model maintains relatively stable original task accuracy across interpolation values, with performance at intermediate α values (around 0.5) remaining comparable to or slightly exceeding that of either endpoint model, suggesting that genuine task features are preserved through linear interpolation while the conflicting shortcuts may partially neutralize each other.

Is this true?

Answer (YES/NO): YES